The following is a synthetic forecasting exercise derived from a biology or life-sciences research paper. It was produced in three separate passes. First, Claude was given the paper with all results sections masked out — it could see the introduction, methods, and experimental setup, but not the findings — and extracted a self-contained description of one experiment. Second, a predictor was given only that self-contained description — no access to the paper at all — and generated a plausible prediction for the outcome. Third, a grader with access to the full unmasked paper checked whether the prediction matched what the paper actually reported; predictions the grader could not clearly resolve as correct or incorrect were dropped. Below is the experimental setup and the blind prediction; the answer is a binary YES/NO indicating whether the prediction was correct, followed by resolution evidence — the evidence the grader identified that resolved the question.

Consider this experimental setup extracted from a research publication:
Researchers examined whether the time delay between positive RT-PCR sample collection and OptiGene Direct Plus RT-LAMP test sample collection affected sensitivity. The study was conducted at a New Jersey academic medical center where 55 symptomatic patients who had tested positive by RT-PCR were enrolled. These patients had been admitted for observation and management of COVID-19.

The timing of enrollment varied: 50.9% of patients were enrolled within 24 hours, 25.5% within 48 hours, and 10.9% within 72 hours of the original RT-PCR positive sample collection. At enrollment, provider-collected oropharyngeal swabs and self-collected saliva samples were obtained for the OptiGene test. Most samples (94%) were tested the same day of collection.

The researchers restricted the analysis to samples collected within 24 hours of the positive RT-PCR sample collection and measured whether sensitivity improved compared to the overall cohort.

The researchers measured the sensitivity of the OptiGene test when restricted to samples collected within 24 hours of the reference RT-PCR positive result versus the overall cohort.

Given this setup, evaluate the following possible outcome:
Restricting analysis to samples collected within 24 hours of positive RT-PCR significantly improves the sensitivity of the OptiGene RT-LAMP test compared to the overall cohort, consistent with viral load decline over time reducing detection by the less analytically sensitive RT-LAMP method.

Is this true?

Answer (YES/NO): NO